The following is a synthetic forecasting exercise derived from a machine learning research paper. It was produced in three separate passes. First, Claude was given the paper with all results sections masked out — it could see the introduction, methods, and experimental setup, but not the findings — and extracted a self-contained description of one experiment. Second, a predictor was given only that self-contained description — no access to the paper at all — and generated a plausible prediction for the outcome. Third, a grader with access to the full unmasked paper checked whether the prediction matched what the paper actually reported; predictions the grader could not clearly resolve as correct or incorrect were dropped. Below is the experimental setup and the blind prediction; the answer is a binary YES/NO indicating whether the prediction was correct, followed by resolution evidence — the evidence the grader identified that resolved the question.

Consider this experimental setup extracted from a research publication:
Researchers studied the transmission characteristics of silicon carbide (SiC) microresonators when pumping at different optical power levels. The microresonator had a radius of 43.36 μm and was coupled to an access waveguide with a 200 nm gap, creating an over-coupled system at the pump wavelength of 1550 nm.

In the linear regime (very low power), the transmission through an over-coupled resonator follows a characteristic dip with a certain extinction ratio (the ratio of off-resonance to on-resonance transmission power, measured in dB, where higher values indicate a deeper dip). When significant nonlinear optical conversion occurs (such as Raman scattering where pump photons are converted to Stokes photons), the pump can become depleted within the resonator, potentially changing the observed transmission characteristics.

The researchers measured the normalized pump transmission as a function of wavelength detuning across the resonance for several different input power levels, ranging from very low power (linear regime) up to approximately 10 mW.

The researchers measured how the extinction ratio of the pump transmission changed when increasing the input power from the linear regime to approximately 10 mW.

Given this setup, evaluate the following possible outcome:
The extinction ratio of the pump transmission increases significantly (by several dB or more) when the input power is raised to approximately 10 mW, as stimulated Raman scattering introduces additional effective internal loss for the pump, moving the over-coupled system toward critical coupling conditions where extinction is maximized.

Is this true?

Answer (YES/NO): YES